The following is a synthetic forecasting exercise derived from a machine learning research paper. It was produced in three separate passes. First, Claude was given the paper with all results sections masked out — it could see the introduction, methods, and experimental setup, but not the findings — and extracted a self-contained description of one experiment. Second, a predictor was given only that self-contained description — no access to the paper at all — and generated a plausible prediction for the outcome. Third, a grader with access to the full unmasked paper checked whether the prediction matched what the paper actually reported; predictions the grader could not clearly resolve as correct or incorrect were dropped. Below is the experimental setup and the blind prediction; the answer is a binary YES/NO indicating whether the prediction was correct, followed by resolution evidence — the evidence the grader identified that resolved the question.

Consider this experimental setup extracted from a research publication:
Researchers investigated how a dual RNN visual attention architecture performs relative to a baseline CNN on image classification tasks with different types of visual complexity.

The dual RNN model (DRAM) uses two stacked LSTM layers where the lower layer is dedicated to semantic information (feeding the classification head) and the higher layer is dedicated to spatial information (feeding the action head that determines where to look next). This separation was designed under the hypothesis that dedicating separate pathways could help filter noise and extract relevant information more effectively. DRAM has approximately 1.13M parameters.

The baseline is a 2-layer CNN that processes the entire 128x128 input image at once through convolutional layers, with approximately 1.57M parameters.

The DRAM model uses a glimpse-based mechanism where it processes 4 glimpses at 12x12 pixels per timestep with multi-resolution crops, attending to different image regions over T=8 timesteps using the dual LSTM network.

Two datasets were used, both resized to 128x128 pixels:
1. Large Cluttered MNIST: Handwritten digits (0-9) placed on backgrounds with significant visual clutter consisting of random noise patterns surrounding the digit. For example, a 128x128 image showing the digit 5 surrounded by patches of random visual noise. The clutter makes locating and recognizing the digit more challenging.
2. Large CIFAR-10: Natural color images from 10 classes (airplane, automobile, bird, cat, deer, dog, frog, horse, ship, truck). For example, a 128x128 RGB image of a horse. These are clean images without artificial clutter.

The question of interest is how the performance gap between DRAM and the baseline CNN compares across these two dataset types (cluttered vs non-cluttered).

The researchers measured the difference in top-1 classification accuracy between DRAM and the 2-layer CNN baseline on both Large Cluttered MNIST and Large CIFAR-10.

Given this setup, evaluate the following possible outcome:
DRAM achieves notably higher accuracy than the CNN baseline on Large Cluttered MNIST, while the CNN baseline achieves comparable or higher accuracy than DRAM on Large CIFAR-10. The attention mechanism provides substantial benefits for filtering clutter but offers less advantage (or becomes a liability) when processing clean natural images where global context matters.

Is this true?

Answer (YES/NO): NO